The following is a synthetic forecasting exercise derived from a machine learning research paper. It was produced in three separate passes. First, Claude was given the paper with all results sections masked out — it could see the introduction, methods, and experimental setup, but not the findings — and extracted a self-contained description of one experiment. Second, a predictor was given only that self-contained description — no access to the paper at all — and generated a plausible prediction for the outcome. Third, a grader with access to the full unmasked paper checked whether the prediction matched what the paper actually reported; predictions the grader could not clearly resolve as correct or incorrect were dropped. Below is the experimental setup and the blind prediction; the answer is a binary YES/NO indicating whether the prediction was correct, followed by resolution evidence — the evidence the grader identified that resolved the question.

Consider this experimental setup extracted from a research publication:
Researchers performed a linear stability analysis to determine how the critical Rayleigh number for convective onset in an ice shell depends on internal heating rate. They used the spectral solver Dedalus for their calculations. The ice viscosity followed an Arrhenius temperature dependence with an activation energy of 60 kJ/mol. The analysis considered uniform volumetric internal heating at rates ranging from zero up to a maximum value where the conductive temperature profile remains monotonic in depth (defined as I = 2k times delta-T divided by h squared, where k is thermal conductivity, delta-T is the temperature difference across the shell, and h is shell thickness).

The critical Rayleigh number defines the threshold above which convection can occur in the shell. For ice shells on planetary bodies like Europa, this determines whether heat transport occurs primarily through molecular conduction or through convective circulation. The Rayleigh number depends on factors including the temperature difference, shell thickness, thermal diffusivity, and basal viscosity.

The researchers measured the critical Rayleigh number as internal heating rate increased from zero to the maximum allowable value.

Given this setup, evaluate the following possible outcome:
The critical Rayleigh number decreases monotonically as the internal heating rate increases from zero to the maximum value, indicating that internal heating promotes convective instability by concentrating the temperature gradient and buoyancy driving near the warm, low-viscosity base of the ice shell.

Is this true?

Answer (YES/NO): YES